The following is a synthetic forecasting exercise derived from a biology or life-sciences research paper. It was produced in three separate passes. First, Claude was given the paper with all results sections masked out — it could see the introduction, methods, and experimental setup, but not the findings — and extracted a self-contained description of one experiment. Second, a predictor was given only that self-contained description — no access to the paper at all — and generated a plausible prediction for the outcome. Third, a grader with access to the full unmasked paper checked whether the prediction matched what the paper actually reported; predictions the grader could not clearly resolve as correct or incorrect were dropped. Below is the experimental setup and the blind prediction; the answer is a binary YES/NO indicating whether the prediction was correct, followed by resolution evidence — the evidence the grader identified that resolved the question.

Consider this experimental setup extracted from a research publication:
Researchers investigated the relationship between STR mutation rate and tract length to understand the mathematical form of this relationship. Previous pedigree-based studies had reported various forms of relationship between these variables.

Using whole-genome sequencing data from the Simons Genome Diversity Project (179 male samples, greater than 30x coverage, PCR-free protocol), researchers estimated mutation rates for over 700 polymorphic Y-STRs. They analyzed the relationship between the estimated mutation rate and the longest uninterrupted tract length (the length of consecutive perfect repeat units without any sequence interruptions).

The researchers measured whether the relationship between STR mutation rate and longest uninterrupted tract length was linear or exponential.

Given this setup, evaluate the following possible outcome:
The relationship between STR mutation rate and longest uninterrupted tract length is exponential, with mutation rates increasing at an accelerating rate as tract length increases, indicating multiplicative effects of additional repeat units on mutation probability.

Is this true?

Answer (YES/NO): YES